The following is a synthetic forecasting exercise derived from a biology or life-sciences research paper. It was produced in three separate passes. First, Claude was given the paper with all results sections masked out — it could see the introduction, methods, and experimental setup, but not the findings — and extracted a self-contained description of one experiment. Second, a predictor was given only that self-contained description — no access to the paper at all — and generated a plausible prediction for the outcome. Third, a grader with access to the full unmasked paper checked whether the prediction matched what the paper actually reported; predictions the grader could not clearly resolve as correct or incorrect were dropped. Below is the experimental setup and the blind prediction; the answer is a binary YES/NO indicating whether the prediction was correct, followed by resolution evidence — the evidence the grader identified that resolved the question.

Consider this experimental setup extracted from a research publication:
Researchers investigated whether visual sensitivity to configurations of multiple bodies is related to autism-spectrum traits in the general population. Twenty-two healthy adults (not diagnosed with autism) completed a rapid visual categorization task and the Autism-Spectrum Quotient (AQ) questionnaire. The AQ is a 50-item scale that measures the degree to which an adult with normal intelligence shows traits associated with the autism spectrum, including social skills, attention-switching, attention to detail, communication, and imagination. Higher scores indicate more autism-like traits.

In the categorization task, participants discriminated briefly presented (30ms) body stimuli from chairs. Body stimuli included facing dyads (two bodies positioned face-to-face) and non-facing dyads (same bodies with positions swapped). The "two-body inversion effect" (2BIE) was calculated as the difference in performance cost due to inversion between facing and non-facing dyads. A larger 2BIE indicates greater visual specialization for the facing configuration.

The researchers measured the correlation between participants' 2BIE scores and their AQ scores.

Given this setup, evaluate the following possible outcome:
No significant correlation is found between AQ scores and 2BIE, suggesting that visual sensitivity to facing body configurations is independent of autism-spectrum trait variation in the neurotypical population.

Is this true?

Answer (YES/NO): NO